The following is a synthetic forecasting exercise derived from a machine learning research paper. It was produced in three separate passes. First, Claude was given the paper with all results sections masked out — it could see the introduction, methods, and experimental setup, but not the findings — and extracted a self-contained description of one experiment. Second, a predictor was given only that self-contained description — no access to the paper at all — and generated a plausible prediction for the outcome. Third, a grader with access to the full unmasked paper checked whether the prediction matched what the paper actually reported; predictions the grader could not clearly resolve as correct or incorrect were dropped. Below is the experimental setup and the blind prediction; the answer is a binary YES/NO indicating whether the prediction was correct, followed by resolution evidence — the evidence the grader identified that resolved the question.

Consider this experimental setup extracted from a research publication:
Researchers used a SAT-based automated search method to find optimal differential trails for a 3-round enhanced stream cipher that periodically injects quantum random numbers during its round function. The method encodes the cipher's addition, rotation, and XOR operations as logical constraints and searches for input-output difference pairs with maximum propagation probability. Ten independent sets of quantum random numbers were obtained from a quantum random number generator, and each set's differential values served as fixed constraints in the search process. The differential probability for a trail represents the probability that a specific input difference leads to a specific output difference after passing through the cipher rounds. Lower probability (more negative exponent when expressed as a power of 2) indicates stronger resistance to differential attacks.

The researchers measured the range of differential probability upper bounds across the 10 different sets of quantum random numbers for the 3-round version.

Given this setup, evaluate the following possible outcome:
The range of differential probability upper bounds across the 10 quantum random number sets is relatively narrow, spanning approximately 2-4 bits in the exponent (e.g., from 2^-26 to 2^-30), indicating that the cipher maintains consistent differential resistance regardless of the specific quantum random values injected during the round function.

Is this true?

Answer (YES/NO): NO